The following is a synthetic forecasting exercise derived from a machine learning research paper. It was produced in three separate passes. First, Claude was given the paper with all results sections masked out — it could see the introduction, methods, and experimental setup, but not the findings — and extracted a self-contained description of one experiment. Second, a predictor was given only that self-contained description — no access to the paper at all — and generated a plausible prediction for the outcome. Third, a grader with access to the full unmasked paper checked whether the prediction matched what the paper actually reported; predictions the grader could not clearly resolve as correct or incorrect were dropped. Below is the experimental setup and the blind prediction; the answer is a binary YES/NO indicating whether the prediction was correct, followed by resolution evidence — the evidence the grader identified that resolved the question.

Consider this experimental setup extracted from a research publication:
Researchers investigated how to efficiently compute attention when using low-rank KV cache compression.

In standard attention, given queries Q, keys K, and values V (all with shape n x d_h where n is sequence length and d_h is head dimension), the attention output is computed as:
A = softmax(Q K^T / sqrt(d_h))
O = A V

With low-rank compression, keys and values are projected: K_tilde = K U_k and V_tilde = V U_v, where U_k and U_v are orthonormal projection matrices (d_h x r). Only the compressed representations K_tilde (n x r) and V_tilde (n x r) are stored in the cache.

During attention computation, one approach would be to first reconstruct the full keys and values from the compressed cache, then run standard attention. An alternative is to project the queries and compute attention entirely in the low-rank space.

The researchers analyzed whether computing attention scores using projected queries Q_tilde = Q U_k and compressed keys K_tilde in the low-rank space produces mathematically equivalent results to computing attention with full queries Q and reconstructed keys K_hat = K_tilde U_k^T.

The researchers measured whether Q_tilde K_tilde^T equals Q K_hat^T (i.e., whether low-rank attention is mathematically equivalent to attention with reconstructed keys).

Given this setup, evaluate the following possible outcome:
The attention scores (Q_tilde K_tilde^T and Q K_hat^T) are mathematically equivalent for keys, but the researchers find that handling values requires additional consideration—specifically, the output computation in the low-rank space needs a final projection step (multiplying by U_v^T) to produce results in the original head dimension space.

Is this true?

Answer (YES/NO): YES